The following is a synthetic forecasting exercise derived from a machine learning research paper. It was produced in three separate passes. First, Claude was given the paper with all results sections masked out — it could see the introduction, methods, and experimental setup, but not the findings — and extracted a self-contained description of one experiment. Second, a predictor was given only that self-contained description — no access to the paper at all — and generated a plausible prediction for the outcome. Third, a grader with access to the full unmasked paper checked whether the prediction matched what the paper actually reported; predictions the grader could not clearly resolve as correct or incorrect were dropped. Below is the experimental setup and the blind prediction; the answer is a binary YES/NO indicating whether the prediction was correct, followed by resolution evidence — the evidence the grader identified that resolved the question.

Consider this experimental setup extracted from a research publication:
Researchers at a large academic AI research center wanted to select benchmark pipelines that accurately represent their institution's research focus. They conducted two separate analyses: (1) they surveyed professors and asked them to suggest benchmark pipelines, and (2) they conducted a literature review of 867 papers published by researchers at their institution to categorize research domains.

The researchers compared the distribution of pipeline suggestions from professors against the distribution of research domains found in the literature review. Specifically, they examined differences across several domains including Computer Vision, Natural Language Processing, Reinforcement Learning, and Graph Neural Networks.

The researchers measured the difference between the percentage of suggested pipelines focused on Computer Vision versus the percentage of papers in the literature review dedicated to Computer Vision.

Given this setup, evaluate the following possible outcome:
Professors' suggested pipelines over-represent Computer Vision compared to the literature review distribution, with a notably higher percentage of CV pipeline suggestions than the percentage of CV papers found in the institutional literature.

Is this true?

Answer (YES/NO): YES